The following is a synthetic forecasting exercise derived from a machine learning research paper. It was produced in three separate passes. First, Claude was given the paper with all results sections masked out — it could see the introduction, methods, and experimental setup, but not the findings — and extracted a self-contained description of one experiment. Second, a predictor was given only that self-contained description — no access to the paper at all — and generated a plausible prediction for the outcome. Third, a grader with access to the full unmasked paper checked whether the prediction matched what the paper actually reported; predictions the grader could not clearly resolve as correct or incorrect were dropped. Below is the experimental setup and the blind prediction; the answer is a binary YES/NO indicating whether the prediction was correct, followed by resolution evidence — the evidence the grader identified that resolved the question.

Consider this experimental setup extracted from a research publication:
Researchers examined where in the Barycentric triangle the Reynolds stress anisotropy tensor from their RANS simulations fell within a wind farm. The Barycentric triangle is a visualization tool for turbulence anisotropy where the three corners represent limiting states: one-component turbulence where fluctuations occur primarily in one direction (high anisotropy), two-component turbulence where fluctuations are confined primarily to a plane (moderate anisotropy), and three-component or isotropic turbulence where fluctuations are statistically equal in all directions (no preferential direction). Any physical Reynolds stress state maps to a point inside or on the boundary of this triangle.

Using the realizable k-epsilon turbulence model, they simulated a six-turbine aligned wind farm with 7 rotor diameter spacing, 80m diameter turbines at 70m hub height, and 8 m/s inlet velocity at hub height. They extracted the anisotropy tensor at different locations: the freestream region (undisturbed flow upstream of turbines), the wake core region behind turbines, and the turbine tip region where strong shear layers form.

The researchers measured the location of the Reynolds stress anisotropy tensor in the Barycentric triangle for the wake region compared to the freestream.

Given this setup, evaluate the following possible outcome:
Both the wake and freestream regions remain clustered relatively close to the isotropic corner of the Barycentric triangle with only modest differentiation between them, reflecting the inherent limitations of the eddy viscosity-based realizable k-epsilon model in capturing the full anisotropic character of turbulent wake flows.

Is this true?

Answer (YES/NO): NO